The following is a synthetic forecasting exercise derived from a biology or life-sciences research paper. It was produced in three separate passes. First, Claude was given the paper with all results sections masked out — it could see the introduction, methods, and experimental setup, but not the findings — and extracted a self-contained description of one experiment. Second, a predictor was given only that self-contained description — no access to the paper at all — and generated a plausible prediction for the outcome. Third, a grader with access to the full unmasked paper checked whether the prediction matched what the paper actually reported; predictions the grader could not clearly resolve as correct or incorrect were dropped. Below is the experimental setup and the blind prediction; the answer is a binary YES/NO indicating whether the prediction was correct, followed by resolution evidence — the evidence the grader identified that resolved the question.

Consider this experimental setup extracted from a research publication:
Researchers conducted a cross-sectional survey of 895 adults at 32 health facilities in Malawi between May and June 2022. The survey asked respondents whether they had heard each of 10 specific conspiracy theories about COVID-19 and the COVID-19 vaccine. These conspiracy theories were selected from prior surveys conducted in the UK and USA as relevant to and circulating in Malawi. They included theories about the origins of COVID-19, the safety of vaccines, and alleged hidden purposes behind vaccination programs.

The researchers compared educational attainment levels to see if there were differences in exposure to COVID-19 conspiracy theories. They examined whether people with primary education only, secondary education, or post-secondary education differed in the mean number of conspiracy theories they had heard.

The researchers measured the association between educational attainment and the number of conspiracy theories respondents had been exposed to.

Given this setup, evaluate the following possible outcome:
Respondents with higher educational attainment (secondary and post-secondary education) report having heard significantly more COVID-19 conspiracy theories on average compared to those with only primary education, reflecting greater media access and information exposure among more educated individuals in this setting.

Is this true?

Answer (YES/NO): YES